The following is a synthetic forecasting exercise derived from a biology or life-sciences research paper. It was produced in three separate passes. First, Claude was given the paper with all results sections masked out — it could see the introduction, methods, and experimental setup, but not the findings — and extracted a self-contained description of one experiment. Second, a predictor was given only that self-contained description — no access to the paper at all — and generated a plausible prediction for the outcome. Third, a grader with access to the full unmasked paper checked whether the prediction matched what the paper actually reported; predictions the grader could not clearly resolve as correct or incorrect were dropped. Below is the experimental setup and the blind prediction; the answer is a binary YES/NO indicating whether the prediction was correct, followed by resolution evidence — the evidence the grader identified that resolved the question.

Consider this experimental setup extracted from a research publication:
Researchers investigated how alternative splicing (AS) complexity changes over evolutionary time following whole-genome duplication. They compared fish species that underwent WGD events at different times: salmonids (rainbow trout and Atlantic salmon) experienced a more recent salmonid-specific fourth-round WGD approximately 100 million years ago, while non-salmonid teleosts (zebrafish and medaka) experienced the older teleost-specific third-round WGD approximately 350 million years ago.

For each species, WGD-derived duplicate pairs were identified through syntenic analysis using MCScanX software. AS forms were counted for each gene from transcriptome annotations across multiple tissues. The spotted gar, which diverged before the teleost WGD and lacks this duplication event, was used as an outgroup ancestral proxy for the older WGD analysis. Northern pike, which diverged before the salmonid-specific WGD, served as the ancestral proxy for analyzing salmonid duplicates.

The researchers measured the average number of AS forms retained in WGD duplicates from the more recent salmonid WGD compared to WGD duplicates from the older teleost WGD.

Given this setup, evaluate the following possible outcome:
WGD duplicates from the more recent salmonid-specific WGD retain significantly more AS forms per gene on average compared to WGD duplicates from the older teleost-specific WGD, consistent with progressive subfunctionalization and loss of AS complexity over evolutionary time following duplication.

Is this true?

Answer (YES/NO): YES